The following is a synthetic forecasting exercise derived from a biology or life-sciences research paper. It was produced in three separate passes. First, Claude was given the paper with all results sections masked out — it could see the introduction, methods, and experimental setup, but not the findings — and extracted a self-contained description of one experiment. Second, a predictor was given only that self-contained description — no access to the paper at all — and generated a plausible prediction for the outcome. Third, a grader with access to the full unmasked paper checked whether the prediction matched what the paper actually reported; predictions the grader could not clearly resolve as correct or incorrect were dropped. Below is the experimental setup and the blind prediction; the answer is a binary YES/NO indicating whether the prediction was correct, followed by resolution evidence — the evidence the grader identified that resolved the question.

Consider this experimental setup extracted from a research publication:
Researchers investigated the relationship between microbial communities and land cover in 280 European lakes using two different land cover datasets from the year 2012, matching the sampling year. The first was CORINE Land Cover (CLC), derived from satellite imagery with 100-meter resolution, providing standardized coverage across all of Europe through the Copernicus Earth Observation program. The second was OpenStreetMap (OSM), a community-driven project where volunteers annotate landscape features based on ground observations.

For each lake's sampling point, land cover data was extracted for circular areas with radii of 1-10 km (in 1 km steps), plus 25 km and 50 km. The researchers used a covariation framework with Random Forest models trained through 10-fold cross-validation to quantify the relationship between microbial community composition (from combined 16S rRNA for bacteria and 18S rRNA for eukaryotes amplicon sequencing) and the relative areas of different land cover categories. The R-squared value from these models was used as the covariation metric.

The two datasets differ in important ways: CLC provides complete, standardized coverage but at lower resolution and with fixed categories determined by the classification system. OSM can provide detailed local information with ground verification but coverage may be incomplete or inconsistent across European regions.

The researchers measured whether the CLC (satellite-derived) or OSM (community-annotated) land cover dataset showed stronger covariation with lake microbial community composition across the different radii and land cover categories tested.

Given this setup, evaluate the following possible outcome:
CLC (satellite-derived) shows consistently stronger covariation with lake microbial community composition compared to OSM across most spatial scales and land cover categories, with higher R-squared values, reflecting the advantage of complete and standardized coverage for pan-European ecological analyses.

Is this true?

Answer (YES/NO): YES